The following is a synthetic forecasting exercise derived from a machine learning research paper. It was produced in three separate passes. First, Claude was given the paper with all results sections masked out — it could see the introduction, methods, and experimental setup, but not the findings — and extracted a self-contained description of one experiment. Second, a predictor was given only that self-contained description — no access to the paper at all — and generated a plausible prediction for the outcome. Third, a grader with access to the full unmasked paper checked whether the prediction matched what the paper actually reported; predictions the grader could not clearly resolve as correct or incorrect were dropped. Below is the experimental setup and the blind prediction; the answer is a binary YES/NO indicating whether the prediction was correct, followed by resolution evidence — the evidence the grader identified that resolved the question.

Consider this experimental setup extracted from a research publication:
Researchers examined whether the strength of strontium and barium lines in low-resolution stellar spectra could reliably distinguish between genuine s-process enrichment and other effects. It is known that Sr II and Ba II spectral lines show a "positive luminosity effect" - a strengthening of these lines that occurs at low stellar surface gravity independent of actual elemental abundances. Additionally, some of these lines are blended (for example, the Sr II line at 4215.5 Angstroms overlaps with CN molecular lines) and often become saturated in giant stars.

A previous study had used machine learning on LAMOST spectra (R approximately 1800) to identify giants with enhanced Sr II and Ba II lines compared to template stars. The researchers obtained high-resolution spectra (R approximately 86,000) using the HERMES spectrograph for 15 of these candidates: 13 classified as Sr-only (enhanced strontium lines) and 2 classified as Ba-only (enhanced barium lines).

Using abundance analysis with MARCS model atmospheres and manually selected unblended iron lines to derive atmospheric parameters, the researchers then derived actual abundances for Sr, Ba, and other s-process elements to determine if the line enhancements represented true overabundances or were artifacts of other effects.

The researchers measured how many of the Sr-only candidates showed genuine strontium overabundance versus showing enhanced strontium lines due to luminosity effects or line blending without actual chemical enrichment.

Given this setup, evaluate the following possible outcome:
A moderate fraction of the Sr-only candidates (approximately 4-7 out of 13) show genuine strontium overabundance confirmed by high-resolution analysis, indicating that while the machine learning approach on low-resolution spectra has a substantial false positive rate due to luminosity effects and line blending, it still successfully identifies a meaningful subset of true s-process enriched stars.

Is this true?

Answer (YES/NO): NO